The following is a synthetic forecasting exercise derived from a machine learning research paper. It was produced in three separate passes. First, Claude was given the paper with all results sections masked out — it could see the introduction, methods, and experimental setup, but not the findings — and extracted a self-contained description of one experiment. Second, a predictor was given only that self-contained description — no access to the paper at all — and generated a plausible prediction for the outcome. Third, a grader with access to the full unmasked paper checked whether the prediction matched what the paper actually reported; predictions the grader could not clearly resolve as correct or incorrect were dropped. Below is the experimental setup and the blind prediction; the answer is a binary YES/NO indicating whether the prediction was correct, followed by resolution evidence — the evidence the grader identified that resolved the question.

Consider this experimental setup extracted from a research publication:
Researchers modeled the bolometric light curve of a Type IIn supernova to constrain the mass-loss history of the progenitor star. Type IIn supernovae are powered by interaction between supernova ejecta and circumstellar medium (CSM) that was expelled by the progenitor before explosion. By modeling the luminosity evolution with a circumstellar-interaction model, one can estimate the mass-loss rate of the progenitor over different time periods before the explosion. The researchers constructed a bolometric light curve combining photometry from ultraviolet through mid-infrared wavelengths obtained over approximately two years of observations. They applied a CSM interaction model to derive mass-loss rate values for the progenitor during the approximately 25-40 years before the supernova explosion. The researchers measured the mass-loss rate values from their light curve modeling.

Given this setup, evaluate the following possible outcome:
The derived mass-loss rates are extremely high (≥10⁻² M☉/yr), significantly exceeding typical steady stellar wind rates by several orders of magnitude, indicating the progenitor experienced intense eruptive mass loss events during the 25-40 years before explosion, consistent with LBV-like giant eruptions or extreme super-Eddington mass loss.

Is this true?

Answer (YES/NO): YES